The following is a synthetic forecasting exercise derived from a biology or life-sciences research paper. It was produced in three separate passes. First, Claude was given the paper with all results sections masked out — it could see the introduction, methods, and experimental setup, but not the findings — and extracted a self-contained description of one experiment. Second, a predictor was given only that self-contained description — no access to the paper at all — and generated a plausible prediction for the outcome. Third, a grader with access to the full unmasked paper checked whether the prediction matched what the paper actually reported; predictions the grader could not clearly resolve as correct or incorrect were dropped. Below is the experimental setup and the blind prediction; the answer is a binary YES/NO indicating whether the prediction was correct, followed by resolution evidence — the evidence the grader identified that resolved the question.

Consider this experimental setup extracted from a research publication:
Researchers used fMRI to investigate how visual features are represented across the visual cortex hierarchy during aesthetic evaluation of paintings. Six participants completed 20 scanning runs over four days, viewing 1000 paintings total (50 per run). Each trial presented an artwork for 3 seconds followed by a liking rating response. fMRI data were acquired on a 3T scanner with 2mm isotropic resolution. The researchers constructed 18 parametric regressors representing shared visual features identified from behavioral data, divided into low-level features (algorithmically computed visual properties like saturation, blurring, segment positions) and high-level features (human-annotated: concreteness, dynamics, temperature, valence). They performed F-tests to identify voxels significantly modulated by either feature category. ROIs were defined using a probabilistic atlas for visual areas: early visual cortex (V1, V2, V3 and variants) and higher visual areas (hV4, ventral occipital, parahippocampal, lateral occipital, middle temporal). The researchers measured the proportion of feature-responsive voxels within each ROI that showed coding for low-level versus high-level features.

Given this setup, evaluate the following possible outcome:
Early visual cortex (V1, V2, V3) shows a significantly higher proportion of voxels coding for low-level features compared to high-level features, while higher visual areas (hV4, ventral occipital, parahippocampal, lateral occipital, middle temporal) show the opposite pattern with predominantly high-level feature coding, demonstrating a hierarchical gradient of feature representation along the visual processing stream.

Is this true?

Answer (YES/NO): YES